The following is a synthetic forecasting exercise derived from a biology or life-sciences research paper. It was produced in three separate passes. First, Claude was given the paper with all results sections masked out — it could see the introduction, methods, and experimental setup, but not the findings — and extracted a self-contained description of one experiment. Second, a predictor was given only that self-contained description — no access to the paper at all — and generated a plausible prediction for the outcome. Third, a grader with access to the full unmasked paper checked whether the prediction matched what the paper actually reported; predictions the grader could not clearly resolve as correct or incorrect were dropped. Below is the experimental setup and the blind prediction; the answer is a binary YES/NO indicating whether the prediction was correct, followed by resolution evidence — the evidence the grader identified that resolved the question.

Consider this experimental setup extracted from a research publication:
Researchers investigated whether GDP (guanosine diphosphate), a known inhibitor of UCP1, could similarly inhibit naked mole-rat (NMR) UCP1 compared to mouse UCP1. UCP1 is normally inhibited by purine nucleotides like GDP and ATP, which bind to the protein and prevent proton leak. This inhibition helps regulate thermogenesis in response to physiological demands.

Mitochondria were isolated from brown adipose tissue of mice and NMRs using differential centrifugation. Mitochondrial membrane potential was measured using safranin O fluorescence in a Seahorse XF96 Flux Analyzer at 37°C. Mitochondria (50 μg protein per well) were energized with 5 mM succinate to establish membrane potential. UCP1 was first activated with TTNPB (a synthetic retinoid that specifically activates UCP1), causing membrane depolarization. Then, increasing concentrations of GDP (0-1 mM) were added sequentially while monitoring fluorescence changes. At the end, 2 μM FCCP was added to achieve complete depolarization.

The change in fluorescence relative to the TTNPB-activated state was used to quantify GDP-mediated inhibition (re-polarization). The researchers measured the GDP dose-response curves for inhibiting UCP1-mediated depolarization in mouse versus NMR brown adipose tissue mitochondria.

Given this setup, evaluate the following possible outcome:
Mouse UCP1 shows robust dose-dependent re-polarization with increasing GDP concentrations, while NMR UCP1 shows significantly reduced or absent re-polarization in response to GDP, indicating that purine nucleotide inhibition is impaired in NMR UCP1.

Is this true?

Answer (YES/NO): NO